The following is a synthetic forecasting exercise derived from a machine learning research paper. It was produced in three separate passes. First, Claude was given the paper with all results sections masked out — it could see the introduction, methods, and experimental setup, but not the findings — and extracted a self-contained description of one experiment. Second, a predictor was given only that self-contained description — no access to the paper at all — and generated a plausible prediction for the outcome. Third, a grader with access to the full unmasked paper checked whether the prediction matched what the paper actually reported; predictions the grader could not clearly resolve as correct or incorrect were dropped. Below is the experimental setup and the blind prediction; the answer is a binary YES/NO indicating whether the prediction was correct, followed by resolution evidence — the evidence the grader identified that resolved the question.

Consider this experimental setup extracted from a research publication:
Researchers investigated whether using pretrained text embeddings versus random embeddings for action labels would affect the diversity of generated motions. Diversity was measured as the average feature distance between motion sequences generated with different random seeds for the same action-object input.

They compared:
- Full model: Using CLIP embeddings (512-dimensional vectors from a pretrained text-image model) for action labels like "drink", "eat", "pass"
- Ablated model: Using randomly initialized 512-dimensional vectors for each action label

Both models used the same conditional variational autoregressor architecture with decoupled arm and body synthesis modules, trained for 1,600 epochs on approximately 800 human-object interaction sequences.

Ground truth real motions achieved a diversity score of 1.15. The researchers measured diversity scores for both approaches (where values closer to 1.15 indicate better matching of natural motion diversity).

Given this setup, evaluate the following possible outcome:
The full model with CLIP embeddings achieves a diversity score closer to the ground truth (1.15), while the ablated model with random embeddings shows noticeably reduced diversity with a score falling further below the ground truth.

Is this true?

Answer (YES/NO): YES